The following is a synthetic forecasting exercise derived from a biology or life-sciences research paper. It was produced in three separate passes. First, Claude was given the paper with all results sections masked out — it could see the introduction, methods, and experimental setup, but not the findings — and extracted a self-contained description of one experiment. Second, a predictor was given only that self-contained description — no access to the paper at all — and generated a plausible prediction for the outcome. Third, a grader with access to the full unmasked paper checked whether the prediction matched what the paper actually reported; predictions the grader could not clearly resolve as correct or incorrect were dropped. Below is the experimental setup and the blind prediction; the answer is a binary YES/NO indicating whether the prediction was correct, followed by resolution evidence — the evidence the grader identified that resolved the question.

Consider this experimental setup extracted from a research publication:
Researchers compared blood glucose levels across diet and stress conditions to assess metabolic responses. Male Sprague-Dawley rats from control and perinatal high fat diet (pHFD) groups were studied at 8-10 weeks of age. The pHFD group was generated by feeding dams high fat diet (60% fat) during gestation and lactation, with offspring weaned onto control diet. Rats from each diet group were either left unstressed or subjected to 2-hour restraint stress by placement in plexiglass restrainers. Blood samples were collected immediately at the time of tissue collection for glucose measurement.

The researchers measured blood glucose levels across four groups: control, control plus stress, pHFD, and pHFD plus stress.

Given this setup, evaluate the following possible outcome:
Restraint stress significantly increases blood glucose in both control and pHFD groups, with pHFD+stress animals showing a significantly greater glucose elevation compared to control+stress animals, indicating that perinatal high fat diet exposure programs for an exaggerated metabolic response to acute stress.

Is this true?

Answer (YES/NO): NO